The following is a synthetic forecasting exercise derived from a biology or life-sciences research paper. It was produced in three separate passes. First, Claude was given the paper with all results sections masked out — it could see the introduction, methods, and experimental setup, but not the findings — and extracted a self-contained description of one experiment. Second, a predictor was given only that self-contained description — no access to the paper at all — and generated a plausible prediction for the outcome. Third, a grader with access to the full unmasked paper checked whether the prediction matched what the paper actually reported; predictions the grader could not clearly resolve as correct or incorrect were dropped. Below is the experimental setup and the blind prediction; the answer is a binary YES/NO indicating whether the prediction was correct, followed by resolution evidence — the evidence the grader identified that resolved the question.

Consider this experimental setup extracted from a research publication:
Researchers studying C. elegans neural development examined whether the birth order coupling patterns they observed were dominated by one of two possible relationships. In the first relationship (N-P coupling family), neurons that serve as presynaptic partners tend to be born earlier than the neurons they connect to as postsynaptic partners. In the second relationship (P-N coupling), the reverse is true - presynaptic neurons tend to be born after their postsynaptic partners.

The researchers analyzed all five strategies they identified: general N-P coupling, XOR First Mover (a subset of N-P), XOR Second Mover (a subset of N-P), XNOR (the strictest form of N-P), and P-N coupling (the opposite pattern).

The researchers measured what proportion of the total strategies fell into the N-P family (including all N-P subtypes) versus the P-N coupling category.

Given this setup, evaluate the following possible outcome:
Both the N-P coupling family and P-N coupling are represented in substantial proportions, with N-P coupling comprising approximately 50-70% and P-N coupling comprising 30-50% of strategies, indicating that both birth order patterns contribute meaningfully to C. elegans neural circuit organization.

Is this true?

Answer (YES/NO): NO